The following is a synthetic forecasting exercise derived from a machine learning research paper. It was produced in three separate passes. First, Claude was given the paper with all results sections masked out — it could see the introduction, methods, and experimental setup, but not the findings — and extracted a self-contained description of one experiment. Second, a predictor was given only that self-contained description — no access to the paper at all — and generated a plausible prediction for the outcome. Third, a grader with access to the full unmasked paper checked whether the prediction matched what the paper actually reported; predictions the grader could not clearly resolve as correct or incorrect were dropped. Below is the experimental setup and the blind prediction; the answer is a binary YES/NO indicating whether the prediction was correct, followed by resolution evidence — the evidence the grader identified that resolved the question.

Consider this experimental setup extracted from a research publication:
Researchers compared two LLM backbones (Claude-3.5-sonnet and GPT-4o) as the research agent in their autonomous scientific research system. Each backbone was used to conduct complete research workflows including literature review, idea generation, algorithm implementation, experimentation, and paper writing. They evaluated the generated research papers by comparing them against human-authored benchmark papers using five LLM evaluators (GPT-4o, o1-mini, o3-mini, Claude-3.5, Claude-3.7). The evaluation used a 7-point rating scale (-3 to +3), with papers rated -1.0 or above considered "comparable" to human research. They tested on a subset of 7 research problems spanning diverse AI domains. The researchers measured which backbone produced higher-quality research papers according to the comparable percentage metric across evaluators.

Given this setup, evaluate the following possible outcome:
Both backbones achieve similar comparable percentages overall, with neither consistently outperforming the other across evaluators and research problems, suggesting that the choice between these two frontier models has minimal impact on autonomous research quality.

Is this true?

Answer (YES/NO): NO